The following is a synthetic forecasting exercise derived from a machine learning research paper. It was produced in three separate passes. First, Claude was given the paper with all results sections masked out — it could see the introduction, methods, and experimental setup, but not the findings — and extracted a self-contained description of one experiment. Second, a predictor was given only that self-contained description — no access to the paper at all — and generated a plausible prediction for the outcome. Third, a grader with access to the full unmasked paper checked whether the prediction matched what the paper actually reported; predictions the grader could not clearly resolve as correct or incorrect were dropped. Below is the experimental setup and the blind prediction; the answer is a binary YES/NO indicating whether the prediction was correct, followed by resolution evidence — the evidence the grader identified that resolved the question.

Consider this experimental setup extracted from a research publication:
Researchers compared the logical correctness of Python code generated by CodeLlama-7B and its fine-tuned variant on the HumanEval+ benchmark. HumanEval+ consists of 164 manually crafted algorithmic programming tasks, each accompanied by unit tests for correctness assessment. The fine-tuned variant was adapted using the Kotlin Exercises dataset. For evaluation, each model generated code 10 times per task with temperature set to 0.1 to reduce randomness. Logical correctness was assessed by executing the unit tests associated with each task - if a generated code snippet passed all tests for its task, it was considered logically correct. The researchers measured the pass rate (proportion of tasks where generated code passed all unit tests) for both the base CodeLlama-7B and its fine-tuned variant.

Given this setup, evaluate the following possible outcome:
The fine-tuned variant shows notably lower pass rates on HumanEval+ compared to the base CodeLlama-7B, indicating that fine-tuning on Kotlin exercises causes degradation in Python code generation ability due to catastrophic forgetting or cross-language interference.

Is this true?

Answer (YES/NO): NO